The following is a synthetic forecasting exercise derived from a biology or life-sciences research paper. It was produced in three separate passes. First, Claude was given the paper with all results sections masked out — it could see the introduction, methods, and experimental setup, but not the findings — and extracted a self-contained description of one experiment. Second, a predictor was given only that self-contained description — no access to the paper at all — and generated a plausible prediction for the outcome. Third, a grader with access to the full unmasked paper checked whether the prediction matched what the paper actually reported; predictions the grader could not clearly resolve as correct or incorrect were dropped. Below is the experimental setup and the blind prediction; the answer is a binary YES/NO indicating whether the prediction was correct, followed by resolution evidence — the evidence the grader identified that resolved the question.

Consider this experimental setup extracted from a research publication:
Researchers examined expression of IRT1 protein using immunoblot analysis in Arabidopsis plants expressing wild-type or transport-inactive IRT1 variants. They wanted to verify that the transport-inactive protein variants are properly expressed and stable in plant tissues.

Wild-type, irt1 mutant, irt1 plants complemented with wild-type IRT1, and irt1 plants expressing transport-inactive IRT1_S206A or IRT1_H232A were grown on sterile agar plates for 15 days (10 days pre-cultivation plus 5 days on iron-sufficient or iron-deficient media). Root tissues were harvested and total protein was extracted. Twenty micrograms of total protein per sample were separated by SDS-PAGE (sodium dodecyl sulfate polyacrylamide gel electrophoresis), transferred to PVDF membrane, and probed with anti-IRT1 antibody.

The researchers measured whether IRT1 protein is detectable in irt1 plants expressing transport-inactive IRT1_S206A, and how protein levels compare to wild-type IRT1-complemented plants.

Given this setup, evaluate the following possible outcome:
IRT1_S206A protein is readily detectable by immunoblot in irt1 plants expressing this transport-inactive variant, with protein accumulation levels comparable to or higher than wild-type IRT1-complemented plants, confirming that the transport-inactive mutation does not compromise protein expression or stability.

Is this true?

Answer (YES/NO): YES